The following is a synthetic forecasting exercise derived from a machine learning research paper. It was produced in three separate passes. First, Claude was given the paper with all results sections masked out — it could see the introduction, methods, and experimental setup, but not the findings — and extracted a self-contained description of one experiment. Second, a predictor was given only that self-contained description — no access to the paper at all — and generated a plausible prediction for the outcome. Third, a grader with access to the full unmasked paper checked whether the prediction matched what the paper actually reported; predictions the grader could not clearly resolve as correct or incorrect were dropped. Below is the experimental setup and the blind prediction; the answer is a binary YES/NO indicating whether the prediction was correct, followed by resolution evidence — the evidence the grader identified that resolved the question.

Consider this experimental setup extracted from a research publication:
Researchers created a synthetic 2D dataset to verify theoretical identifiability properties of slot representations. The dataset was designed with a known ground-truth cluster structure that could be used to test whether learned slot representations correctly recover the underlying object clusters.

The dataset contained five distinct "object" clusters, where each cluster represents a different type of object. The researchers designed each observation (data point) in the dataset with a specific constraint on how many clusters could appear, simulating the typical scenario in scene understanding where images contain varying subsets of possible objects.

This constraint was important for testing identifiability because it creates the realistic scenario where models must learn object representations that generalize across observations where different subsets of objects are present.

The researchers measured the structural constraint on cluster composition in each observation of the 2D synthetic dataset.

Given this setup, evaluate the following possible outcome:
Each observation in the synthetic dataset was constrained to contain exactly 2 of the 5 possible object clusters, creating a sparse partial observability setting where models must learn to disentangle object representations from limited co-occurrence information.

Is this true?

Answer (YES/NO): NO